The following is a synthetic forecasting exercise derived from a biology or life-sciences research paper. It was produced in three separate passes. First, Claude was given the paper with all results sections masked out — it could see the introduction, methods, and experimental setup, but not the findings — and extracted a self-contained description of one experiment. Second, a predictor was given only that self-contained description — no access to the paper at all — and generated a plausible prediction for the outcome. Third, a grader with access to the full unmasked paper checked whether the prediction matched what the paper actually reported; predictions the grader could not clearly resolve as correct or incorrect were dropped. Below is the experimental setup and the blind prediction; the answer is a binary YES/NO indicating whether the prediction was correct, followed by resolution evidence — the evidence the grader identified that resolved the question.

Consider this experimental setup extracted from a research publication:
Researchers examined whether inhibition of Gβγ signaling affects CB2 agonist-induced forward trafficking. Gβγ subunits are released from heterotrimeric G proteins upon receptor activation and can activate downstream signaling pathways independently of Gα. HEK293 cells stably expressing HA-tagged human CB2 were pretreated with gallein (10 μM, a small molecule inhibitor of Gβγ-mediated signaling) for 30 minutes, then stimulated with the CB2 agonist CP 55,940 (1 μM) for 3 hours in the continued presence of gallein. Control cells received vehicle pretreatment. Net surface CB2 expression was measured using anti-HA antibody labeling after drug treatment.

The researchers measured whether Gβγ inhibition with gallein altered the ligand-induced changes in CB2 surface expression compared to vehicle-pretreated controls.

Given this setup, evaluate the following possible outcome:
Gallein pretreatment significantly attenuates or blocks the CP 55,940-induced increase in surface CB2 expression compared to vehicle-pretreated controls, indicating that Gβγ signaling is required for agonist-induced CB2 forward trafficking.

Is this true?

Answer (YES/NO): NO